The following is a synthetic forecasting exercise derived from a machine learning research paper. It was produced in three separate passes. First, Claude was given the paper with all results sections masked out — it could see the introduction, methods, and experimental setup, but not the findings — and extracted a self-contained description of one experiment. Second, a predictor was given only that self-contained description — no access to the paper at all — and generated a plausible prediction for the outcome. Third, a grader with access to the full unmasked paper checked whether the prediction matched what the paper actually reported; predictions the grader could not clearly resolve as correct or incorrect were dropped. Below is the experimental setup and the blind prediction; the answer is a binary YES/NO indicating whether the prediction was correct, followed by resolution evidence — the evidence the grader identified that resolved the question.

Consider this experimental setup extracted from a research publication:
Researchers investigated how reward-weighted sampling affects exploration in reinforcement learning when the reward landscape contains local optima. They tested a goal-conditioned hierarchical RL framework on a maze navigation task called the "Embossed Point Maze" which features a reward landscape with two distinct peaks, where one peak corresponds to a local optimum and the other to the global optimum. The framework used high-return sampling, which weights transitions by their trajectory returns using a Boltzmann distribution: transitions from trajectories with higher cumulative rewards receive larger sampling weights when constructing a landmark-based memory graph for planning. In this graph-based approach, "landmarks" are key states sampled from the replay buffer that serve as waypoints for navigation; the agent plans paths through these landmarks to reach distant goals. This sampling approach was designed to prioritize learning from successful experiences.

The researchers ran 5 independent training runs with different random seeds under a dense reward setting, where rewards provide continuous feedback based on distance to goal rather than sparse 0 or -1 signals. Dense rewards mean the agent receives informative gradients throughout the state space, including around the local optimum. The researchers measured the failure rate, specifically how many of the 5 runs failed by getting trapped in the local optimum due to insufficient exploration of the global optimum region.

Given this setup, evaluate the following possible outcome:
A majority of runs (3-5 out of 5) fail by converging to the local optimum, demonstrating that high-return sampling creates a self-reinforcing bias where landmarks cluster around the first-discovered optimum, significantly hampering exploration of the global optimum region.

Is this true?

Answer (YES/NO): NO